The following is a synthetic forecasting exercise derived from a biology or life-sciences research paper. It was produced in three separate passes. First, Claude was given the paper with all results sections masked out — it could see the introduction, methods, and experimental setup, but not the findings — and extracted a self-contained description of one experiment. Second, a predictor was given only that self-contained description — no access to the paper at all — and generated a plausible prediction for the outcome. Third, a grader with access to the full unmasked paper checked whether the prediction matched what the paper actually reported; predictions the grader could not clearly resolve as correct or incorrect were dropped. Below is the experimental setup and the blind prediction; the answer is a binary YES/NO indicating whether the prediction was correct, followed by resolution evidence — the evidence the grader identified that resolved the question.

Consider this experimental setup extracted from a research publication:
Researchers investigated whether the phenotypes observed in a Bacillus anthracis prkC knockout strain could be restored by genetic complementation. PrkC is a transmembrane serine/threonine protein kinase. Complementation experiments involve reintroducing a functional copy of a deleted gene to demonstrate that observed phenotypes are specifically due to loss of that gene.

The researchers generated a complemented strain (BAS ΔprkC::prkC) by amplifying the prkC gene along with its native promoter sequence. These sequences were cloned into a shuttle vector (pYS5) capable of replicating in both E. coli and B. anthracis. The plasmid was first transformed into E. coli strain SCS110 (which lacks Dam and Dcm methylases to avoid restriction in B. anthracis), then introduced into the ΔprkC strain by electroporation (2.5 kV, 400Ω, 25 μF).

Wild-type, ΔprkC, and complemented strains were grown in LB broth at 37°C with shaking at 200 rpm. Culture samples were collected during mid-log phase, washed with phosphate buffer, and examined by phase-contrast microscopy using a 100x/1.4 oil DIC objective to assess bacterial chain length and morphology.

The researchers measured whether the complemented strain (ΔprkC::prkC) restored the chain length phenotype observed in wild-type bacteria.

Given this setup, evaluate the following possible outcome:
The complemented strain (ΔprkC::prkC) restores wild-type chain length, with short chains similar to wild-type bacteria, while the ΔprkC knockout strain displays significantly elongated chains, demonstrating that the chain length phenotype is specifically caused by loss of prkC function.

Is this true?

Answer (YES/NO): NO